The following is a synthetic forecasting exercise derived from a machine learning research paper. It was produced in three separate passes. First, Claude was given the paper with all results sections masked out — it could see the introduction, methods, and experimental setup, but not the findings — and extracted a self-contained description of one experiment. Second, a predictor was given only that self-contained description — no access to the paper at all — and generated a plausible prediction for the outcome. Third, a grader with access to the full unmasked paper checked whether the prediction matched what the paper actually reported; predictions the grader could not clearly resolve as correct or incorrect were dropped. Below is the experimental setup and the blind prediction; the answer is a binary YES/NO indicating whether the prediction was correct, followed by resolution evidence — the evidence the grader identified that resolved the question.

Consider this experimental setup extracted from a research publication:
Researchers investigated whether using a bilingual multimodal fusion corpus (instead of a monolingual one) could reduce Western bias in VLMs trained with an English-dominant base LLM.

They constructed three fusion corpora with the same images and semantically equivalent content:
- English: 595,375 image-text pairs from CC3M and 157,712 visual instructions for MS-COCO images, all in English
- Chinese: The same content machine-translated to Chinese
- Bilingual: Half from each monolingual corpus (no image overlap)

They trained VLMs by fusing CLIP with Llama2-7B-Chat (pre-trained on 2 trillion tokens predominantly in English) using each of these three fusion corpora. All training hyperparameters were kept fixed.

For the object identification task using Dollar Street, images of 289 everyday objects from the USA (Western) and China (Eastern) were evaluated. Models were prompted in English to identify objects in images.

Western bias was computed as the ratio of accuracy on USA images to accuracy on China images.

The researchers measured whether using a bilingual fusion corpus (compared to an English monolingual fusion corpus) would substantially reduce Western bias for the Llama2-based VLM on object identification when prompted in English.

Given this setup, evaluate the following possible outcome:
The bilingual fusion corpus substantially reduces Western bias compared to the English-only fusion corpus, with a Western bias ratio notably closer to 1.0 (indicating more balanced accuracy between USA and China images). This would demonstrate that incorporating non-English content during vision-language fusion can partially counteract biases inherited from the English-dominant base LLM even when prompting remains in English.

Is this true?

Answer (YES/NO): NO